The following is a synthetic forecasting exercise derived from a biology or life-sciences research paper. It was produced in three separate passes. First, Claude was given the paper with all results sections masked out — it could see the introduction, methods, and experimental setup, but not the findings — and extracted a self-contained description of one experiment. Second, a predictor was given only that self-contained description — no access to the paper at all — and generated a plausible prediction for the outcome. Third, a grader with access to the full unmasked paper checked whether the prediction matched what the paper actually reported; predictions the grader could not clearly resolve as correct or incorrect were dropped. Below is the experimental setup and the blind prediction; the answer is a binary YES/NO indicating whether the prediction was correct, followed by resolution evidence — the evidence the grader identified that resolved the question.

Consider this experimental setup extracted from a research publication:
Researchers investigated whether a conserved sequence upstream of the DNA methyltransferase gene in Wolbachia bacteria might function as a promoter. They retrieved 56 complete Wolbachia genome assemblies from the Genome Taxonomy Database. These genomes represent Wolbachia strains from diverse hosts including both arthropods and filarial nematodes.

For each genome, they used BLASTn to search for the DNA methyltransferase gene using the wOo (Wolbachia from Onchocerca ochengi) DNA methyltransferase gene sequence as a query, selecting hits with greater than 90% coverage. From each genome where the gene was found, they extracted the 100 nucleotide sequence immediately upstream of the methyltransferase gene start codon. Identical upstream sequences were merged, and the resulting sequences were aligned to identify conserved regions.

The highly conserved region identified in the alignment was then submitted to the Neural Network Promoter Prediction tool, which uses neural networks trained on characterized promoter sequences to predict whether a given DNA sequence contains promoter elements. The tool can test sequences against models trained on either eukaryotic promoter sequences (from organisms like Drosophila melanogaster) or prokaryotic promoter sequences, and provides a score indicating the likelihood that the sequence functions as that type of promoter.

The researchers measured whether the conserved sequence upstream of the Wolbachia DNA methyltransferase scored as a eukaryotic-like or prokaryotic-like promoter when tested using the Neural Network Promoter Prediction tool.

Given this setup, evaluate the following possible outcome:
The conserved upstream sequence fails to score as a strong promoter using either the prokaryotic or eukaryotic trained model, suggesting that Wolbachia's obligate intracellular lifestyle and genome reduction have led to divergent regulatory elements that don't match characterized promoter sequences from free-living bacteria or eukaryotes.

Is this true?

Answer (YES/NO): NO